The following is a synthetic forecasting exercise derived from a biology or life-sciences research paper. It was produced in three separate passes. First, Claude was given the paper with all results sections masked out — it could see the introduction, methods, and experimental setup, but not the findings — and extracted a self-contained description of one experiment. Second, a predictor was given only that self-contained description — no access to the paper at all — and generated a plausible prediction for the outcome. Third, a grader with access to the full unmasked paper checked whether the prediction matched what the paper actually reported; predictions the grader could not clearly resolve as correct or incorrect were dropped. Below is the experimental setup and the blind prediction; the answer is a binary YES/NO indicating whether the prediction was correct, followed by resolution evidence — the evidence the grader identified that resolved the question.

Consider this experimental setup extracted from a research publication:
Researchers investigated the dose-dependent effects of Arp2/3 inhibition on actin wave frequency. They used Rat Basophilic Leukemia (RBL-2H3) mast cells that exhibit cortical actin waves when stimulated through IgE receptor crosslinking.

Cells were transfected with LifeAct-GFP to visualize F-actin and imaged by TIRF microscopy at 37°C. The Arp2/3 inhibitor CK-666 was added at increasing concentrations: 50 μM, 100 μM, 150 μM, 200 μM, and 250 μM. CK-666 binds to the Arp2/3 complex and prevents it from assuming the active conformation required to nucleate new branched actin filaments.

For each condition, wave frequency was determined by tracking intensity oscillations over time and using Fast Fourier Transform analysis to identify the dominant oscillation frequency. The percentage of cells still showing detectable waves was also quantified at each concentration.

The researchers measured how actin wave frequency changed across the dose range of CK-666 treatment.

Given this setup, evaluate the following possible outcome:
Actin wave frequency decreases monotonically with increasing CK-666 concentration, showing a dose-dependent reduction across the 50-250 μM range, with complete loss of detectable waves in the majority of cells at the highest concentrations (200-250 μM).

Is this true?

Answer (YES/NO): YES